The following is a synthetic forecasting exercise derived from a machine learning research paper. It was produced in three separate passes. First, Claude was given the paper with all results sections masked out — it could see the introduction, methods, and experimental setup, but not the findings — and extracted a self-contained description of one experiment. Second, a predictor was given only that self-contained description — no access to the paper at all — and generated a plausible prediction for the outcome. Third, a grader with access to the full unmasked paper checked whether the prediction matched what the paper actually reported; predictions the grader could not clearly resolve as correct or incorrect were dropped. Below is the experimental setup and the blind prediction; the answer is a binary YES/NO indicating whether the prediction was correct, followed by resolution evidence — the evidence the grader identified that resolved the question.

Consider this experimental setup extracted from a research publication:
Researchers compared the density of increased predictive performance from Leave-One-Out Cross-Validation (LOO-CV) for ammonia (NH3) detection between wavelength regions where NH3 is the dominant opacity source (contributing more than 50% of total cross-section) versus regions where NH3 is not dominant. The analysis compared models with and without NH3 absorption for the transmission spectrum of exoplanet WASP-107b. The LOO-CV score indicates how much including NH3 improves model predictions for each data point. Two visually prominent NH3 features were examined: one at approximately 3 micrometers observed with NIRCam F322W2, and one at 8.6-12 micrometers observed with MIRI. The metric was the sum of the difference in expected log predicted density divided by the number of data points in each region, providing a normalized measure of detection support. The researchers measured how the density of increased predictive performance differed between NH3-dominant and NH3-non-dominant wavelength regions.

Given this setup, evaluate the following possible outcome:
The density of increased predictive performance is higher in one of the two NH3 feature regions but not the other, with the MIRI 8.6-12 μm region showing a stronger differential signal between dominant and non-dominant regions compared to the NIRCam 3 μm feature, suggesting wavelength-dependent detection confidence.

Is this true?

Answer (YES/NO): NO